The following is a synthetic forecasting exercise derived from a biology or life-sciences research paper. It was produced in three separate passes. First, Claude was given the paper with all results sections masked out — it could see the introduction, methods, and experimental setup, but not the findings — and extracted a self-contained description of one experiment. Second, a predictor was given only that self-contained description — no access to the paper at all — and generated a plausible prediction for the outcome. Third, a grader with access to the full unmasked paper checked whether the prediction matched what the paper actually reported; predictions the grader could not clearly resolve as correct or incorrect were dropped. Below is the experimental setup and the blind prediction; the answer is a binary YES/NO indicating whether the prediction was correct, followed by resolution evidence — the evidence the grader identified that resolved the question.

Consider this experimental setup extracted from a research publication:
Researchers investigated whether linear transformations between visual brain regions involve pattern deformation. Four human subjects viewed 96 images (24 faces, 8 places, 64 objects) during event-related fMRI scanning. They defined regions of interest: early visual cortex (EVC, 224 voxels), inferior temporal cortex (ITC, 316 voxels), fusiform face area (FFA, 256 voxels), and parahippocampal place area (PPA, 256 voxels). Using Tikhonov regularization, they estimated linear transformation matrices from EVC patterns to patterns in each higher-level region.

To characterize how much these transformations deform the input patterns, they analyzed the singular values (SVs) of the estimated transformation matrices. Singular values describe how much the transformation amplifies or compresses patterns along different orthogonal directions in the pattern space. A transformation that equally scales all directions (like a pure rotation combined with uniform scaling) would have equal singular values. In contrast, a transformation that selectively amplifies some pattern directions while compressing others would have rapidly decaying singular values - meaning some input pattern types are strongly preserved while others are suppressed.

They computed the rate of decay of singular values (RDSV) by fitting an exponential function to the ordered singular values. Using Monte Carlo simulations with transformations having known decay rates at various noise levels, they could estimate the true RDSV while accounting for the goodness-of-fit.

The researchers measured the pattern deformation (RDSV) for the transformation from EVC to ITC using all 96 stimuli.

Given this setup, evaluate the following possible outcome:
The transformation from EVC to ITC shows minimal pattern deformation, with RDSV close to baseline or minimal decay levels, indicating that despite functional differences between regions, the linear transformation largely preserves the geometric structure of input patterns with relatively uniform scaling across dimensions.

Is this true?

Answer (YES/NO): NO